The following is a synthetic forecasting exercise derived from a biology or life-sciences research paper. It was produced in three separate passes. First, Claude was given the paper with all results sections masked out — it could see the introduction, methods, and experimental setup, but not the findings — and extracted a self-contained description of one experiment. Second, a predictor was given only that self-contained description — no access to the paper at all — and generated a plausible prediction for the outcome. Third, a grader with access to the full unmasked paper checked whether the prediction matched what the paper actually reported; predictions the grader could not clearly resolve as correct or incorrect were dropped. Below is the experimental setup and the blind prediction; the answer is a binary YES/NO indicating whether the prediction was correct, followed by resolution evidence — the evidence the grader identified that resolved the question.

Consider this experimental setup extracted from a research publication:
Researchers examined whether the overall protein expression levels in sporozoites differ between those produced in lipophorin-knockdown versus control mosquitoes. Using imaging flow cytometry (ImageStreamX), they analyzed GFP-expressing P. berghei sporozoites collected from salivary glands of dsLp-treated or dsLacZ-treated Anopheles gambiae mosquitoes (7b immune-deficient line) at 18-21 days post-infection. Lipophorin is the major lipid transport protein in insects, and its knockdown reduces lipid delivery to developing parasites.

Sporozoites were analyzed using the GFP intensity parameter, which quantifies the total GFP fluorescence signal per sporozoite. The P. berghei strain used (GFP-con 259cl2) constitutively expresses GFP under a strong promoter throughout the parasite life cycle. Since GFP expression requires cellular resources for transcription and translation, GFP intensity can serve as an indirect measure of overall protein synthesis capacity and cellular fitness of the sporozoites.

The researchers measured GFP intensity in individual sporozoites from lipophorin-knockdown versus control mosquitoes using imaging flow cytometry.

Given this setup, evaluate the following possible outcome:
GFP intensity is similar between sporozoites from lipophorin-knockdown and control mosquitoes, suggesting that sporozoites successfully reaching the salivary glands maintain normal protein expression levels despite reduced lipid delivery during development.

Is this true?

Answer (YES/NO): YES